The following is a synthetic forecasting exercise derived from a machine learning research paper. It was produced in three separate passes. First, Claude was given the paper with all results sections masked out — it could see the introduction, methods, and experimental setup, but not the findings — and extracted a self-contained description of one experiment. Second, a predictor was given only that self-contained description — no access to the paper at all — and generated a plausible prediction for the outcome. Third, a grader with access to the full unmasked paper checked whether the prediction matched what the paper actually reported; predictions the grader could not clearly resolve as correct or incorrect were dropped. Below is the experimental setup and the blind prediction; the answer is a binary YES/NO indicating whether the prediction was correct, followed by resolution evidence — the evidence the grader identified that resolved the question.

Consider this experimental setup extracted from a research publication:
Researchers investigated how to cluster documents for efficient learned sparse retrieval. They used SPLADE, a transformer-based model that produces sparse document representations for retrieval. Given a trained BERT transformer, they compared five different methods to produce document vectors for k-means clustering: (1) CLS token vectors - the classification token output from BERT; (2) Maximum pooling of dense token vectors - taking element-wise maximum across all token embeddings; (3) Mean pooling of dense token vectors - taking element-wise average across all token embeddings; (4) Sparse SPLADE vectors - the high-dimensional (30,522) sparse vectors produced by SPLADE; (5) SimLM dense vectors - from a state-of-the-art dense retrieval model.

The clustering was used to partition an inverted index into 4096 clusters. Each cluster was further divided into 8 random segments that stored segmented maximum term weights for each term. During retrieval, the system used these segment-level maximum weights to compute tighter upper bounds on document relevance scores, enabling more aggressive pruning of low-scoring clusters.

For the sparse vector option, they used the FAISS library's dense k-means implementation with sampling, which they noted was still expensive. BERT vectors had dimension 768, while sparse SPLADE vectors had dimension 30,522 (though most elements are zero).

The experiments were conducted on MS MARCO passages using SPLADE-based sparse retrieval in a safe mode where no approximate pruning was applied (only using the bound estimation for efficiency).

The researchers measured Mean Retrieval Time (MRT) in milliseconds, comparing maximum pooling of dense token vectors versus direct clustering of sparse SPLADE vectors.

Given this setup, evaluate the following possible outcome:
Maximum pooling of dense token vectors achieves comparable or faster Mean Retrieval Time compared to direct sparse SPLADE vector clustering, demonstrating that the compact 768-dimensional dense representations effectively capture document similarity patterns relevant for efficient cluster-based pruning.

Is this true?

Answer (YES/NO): YES